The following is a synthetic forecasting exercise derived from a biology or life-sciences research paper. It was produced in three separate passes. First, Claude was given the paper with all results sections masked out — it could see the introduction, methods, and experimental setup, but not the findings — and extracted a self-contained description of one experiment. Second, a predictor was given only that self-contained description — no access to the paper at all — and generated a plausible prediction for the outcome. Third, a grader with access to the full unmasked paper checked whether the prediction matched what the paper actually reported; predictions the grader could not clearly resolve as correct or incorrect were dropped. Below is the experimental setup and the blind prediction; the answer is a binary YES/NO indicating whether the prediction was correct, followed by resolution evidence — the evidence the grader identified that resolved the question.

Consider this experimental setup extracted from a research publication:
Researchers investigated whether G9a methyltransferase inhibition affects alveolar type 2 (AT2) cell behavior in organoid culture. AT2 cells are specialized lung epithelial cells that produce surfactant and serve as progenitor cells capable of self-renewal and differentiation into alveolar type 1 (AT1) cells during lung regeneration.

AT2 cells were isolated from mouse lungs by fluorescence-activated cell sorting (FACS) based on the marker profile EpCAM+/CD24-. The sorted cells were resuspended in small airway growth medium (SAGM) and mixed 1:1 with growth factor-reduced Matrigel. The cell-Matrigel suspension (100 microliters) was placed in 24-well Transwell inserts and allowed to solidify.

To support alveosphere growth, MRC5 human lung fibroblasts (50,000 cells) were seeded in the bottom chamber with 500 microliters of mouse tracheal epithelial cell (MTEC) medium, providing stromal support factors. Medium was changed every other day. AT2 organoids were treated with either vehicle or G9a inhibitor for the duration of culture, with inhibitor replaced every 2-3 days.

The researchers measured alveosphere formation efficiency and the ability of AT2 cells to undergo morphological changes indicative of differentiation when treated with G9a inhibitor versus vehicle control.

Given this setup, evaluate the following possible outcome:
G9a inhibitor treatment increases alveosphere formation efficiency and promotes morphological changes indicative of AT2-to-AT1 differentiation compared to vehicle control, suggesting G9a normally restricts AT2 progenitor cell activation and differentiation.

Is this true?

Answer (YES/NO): NO